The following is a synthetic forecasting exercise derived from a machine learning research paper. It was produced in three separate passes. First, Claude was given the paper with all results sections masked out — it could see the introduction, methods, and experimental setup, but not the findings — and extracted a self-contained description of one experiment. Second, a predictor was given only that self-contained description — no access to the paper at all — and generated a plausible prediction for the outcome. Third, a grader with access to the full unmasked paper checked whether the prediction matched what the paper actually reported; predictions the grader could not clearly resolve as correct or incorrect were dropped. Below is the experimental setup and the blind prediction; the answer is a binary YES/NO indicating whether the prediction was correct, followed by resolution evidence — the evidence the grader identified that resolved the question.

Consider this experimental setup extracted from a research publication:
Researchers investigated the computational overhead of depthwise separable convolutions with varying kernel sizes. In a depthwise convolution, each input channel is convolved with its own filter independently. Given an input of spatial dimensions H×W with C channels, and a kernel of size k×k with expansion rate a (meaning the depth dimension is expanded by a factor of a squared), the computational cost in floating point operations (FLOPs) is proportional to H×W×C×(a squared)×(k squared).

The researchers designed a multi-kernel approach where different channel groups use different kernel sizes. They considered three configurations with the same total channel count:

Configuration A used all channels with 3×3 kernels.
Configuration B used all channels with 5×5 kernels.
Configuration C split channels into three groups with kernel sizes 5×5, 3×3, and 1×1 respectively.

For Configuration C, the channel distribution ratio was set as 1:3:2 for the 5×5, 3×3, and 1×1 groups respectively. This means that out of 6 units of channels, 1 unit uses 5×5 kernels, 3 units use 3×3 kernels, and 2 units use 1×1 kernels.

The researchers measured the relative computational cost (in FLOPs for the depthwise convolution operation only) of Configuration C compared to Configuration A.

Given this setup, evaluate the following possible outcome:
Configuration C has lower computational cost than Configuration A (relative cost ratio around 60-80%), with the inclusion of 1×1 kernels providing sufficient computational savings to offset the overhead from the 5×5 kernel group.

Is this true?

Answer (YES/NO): NO